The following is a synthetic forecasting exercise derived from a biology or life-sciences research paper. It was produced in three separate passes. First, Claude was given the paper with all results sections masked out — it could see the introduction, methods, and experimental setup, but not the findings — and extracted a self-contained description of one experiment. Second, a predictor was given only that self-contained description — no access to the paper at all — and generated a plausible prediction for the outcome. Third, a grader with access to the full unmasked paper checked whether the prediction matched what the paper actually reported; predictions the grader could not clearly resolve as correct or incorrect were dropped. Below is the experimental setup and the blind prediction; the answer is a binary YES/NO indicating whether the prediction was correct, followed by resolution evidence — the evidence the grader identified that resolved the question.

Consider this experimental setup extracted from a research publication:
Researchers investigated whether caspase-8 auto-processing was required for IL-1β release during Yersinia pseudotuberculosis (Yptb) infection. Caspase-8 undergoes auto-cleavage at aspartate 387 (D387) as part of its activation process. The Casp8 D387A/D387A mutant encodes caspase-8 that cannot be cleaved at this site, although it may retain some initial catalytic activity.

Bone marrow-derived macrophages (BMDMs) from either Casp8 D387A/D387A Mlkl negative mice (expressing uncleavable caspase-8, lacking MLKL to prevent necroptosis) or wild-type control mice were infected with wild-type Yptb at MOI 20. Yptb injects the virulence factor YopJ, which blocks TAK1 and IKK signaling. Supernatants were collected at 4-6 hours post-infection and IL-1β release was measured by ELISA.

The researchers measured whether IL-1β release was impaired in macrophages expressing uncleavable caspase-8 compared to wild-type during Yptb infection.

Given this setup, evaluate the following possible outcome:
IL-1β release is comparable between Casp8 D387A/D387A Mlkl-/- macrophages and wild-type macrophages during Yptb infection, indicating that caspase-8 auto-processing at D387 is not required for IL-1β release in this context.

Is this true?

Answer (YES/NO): NO